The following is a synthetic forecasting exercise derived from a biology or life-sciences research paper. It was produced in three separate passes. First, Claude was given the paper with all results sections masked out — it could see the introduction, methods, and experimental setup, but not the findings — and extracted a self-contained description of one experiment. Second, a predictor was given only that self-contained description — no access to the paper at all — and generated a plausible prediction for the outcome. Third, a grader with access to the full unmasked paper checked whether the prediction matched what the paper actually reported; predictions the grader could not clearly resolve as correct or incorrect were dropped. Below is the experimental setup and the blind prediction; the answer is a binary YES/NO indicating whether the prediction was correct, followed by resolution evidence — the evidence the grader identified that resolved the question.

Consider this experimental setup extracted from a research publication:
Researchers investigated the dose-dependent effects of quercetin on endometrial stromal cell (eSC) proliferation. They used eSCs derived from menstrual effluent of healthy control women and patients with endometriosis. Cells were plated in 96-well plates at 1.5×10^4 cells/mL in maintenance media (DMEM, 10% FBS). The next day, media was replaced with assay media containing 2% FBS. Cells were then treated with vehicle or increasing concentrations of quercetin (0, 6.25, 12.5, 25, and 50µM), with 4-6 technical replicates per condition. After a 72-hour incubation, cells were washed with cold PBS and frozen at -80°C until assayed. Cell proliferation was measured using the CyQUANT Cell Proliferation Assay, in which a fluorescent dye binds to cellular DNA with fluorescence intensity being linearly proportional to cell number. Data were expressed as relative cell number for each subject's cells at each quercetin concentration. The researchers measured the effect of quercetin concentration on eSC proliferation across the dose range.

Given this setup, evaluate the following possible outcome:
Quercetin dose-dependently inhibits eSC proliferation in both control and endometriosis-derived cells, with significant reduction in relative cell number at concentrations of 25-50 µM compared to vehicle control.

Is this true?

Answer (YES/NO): NO